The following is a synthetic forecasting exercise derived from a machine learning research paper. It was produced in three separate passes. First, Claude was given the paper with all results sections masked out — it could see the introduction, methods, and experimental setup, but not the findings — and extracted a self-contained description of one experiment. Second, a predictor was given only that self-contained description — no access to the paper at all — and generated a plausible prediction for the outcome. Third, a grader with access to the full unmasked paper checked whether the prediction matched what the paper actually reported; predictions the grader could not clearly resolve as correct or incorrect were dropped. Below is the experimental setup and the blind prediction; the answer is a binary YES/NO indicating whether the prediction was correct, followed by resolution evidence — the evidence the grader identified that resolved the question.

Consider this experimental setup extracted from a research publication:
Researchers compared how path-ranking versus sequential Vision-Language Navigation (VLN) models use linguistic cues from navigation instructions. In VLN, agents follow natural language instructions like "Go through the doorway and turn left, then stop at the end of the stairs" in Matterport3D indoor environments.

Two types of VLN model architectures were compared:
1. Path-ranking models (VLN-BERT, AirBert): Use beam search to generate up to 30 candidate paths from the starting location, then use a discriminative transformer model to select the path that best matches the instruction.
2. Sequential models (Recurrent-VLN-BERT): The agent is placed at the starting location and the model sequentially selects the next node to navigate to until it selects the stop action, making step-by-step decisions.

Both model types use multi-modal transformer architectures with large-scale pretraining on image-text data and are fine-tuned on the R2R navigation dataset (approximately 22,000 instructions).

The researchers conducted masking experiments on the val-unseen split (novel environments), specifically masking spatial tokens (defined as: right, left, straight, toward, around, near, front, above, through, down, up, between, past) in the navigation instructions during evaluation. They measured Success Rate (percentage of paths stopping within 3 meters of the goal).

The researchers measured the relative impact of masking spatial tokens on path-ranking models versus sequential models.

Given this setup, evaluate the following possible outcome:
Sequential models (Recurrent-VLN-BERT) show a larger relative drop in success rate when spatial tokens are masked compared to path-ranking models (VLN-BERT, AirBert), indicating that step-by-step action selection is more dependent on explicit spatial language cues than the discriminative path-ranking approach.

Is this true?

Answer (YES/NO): YES